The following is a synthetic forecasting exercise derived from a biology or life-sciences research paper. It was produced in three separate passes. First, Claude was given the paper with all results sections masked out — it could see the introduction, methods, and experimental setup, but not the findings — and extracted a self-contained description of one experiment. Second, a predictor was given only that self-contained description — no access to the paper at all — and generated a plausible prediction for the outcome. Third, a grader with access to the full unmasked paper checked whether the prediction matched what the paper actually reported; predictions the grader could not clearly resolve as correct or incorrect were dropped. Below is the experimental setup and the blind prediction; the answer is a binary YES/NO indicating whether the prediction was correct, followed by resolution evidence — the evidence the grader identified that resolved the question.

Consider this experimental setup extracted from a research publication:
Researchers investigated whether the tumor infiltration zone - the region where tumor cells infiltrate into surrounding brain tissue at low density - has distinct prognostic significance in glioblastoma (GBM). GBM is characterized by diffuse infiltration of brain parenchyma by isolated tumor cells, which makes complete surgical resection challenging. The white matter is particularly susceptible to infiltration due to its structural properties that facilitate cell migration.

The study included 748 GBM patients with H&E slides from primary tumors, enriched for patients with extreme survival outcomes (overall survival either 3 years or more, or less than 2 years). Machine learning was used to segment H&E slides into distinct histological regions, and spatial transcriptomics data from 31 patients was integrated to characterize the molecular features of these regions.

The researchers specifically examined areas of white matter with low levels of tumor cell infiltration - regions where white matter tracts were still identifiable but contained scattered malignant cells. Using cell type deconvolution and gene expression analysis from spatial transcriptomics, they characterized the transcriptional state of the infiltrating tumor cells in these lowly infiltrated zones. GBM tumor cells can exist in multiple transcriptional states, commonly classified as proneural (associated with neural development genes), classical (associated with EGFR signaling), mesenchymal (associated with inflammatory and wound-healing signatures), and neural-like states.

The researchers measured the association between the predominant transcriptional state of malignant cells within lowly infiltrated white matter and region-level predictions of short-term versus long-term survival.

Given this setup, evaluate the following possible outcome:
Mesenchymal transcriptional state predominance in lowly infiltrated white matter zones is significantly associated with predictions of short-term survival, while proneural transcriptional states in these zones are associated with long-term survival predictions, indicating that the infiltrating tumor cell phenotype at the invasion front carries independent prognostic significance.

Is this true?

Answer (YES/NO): NO